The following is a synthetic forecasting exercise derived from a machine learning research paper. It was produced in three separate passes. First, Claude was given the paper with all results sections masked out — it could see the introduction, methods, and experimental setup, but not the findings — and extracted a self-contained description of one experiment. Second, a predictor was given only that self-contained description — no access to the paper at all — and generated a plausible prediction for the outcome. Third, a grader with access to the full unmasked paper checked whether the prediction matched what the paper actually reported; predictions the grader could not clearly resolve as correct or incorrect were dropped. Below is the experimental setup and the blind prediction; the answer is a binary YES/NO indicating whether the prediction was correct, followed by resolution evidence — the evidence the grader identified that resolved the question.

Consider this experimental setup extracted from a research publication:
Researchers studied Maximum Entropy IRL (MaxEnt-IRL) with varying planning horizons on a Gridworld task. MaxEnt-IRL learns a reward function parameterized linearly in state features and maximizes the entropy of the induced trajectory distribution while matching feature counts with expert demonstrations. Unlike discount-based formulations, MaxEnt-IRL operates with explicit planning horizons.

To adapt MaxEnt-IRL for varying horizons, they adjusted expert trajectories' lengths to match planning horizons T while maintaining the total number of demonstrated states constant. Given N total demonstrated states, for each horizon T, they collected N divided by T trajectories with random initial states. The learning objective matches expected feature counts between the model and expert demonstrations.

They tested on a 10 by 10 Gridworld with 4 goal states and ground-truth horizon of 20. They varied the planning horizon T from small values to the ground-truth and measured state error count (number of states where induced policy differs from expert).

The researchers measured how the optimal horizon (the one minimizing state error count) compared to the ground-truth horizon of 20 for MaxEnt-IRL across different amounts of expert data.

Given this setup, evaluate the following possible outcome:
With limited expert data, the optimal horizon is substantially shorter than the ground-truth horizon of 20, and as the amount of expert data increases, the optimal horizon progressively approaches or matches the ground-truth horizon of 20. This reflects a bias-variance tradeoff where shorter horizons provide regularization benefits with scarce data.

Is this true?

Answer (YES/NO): NO